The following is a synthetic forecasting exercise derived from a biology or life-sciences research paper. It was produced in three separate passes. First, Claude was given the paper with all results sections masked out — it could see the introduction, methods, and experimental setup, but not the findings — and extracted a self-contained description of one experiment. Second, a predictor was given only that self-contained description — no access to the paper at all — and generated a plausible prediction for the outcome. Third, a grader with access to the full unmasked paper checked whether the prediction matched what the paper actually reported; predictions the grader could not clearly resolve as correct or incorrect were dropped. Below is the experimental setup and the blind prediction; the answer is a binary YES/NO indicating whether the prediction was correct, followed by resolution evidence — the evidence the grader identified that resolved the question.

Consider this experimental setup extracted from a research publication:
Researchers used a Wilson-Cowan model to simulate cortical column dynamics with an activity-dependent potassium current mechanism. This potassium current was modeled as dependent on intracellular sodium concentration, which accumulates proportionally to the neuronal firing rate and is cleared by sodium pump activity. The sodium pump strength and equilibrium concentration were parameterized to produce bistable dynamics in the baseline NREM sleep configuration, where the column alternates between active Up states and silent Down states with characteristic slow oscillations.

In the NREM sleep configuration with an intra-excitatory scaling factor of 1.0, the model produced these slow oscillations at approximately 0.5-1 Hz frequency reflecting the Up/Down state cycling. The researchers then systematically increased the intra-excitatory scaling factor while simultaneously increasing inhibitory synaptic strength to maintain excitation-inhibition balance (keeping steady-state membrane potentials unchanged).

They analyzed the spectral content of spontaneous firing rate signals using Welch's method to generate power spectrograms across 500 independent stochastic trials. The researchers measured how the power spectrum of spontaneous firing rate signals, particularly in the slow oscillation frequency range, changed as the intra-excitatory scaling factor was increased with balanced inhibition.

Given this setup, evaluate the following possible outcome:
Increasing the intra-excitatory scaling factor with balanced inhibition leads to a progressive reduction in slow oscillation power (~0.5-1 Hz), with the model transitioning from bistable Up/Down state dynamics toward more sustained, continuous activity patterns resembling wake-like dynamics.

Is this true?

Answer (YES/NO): YES